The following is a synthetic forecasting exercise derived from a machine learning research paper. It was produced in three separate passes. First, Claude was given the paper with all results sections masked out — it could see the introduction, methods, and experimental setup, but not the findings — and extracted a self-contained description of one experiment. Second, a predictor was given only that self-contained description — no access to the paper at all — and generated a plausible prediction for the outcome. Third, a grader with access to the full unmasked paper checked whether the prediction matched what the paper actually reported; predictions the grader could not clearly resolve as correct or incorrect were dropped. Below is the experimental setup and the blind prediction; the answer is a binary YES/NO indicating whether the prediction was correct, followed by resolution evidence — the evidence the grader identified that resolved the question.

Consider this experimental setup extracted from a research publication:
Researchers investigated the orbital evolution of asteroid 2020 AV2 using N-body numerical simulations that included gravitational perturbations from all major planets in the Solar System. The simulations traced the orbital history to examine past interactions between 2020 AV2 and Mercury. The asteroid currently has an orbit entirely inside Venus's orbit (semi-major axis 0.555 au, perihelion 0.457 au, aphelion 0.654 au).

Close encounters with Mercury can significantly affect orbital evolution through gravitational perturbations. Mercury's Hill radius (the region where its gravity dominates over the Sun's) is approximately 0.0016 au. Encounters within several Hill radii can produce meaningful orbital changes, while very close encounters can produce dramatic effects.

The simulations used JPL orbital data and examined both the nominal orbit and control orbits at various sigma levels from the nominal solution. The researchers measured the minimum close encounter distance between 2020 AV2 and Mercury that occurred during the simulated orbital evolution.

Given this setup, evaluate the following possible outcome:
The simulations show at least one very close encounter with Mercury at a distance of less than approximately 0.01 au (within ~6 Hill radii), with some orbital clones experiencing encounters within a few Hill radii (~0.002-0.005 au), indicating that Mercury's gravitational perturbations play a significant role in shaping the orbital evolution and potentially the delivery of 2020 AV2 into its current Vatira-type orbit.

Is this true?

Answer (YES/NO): YES